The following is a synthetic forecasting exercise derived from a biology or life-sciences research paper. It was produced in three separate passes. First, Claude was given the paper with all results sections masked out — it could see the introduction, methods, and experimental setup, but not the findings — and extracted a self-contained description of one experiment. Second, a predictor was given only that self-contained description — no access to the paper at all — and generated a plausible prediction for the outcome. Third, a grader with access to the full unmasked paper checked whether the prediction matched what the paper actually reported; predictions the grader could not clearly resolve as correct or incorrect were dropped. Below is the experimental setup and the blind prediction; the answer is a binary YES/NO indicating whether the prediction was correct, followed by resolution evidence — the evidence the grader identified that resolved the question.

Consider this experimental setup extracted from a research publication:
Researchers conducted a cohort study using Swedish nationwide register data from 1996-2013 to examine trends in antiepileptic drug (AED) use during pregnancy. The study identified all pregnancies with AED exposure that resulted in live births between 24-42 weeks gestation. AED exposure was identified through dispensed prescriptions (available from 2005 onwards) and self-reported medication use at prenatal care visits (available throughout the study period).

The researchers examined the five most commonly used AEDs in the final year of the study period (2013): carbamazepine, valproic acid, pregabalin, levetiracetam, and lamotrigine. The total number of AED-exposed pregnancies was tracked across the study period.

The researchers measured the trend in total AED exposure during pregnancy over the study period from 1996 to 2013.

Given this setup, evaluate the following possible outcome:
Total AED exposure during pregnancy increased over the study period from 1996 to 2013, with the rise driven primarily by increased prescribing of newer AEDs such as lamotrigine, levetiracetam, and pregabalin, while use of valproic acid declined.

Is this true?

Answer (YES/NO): YES